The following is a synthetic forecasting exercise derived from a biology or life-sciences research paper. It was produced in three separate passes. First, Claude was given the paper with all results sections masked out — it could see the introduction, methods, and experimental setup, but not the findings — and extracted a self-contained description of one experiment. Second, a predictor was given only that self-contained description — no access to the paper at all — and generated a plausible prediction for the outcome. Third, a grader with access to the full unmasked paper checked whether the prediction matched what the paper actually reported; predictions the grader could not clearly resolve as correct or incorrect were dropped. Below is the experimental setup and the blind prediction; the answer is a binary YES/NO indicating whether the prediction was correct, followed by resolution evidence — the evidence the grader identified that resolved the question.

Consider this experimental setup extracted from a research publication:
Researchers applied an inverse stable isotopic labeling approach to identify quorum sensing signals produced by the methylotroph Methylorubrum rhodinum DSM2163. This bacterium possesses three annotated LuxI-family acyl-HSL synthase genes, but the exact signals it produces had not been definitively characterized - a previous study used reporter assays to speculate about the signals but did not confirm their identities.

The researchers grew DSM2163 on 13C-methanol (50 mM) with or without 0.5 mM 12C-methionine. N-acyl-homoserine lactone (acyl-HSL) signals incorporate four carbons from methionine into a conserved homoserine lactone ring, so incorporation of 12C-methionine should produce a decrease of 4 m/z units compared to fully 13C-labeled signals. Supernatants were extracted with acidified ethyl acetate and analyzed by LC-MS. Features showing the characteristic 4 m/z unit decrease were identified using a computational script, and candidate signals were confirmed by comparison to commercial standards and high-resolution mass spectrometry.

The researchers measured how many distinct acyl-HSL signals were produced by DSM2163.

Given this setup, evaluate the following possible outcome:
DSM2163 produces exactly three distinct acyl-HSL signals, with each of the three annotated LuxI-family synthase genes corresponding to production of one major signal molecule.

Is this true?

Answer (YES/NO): NO